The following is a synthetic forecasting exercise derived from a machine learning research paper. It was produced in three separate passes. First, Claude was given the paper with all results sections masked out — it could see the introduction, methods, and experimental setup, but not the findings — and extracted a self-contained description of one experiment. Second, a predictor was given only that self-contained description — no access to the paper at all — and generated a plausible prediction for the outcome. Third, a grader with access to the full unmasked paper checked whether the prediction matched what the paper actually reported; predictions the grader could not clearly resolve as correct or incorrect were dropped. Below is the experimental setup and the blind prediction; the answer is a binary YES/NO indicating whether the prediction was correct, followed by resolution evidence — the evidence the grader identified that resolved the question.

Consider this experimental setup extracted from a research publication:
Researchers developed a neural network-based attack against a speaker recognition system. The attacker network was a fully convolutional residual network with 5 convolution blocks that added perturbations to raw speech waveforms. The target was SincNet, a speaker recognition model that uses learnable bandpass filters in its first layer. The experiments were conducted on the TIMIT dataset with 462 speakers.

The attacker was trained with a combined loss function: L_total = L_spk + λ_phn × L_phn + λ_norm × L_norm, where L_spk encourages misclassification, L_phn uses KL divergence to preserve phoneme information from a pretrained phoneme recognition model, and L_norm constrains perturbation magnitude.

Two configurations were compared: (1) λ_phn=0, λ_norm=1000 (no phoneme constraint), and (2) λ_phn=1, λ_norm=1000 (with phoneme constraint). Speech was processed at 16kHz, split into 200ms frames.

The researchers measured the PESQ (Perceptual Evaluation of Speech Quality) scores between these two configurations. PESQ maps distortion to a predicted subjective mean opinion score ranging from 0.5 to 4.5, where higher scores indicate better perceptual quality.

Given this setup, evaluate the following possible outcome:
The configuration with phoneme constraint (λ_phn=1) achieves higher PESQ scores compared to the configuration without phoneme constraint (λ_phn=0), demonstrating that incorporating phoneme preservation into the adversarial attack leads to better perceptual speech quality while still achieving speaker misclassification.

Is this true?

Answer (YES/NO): YES